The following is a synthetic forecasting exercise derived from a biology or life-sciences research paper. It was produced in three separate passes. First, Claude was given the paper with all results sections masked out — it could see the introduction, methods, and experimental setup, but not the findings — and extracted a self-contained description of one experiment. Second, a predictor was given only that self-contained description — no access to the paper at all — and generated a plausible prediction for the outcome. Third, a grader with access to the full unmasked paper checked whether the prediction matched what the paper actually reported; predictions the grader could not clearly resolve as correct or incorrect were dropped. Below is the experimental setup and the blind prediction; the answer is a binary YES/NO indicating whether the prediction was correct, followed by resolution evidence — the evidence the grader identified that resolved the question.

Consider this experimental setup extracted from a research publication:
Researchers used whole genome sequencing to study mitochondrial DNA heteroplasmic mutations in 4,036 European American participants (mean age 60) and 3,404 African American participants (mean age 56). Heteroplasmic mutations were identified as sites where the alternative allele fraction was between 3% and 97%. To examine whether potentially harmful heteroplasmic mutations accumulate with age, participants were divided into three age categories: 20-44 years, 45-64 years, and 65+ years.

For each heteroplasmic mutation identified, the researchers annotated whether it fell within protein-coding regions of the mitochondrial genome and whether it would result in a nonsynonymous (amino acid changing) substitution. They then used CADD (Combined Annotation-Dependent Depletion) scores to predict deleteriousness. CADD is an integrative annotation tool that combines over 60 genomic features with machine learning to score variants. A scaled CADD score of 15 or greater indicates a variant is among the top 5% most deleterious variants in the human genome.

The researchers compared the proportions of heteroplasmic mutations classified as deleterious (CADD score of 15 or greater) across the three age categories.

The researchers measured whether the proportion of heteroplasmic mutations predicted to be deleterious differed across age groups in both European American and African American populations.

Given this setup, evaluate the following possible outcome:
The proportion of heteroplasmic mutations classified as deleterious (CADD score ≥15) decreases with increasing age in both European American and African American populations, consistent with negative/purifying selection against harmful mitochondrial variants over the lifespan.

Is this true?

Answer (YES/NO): NO